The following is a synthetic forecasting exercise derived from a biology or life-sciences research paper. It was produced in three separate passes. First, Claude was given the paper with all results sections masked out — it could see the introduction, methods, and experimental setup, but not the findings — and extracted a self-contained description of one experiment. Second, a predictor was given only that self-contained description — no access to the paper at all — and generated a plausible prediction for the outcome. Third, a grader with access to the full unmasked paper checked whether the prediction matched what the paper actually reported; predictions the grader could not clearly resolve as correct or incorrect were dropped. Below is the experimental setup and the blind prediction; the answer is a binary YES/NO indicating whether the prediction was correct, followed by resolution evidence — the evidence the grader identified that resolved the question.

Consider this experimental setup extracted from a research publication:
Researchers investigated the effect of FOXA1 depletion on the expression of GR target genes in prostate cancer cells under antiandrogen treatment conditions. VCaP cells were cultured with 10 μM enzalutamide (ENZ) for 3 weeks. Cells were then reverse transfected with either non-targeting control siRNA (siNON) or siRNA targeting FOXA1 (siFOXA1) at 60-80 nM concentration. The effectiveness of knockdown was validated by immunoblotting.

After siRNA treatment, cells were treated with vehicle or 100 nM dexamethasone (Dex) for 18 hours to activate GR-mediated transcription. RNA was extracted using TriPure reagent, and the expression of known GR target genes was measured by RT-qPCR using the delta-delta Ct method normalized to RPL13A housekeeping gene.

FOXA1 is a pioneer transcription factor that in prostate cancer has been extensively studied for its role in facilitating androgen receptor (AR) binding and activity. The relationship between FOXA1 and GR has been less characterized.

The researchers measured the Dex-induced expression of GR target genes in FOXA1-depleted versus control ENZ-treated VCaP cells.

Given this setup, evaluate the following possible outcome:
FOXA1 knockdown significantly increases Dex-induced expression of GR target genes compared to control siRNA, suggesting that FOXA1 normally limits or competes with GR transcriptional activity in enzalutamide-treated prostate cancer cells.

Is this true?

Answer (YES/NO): YES